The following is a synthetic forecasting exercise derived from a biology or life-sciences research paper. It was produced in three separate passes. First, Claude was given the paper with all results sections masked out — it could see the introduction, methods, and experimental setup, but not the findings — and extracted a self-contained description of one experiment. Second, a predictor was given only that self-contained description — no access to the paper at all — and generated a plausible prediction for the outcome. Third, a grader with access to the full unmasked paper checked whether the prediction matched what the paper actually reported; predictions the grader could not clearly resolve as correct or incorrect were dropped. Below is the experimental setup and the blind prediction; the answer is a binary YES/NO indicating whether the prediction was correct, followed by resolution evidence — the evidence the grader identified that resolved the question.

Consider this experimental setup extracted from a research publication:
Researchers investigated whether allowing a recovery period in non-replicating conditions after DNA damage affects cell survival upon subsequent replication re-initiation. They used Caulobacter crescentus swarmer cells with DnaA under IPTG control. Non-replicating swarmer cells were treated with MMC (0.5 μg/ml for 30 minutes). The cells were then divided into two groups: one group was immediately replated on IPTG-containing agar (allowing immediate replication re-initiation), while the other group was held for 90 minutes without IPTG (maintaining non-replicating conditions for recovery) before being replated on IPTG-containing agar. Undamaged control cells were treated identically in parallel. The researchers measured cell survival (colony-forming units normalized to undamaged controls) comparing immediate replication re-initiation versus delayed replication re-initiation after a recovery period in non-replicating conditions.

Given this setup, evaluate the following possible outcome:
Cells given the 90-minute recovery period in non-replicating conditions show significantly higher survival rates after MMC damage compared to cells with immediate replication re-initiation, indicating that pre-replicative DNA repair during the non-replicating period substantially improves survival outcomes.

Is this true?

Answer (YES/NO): YES